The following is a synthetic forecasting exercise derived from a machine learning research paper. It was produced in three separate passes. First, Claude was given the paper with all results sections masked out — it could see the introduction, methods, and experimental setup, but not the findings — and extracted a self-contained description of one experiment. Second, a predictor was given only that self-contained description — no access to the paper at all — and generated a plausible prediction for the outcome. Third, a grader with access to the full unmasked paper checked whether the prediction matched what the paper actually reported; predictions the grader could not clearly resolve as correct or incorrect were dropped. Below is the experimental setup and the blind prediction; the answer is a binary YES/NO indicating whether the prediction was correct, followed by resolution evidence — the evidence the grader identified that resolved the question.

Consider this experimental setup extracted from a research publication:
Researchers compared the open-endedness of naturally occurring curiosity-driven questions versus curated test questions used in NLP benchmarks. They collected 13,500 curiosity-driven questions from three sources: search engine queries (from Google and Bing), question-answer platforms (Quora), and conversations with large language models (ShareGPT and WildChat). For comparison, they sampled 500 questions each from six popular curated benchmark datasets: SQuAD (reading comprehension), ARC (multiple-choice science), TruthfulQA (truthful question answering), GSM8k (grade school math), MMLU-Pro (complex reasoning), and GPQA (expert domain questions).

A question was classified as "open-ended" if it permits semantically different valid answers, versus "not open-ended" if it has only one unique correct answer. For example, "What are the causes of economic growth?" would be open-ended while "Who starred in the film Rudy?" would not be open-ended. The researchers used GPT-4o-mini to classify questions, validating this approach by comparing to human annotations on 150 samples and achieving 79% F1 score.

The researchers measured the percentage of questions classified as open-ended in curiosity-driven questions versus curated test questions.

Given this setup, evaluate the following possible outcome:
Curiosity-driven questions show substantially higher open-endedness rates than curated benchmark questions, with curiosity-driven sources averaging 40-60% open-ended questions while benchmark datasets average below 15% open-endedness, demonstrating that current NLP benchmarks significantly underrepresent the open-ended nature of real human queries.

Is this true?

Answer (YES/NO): NO